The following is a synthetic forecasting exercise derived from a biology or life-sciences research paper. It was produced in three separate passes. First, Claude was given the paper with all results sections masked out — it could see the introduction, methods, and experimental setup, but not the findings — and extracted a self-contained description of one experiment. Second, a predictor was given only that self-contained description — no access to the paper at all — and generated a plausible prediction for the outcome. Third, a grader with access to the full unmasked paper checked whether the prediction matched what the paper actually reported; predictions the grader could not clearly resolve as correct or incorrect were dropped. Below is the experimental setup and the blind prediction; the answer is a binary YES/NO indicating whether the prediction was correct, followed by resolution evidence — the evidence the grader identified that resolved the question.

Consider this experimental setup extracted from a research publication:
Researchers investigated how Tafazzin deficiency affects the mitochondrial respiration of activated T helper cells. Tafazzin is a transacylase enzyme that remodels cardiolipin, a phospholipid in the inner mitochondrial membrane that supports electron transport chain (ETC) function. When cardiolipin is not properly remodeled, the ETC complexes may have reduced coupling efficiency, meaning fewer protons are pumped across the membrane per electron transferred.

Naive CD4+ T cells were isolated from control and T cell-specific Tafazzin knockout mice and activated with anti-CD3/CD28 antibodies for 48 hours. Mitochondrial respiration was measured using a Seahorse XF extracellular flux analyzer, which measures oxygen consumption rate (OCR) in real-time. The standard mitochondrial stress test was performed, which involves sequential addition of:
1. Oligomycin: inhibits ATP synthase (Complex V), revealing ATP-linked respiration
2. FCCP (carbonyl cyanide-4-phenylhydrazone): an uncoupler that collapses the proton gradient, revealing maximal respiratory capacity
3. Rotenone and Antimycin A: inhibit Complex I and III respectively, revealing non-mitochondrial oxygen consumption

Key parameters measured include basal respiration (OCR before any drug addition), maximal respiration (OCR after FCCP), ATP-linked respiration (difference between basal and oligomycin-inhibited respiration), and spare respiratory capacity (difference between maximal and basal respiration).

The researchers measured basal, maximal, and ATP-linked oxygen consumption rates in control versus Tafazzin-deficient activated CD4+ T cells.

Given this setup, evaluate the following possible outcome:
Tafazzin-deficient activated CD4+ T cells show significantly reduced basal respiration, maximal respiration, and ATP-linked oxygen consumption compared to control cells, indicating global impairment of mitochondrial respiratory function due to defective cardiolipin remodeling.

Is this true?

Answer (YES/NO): NO